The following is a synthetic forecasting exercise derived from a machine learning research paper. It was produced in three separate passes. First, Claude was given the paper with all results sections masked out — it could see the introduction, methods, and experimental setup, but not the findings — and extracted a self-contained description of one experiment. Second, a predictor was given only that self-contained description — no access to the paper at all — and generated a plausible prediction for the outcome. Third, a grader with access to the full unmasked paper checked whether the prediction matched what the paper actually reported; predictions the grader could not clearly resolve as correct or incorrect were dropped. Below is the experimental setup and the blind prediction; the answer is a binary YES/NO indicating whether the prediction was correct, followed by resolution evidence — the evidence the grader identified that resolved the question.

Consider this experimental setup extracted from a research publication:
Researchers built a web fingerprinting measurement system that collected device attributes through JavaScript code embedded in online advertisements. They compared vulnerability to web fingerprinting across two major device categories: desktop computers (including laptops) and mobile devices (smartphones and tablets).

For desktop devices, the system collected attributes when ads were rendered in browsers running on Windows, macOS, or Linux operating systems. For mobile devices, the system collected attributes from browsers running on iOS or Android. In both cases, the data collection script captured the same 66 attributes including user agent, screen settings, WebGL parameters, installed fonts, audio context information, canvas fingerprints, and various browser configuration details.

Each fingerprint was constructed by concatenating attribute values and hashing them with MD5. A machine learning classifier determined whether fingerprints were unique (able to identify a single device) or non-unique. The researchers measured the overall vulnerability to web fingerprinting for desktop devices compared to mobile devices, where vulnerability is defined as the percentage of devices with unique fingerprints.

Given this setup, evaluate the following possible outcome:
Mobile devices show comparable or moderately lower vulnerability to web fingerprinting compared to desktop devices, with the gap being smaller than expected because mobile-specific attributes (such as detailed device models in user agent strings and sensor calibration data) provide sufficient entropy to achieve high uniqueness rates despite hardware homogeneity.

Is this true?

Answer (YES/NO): NO